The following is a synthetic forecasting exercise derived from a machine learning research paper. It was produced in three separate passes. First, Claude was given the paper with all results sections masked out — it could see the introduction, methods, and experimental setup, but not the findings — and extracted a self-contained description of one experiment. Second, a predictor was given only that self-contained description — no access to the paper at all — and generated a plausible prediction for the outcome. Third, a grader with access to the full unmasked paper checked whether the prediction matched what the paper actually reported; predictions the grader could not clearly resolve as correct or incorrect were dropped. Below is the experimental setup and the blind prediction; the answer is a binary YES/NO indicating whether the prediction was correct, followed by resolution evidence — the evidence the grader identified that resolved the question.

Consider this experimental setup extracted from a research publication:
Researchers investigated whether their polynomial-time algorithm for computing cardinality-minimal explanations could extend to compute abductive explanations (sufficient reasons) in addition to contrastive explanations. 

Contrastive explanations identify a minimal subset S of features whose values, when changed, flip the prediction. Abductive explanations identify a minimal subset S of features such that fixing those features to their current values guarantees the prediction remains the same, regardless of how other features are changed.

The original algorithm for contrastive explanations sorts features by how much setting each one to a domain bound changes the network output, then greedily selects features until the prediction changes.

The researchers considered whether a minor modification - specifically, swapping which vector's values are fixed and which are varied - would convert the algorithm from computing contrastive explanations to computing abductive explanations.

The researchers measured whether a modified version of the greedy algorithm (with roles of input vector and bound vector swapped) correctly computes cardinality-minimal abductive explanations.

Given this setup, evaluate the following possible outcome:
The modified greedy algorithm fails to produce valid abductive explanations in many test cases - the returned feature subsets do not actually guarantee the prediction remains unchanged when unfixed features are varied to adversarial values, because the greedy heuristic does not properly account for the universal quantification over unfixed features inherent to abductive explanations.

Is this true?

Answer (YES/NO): NO